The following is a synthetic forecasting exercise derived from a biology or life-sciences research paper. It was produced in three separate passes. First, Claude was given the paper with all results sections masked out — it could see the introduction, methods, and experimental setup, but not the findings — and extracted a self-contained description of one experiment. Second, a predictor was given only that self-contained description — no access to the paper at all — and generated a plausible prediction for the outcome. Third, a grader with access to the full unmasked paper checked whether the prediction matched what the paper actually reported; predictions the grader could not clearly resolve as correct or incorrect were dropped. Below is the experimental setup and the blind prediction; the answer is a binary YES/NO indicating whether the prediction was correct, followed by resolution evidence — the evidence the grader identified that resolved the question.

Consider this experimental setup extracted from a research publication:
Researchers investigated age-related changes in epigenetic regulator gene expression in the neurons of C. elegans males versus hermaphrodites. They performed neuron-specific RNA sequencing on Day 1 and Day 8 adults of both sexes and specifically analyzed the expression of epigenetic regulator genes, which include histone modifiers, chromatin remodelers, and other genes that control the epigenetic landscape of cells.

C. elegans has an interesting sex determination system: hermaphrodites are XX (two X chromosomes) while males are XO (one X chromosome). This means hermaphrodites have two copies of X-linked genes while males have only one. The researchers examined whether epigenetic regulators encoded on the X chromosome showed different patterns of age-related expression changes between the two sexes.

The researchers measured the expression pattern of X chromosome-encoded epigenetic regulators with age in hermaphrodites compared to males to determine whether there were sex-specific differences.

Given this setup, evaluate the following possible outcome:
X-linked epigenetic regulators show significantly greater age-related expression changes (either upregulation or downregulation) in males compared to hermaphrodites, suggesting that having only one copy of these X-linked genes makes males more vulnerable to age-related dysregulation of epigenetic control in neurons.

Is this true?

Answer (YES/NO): NO